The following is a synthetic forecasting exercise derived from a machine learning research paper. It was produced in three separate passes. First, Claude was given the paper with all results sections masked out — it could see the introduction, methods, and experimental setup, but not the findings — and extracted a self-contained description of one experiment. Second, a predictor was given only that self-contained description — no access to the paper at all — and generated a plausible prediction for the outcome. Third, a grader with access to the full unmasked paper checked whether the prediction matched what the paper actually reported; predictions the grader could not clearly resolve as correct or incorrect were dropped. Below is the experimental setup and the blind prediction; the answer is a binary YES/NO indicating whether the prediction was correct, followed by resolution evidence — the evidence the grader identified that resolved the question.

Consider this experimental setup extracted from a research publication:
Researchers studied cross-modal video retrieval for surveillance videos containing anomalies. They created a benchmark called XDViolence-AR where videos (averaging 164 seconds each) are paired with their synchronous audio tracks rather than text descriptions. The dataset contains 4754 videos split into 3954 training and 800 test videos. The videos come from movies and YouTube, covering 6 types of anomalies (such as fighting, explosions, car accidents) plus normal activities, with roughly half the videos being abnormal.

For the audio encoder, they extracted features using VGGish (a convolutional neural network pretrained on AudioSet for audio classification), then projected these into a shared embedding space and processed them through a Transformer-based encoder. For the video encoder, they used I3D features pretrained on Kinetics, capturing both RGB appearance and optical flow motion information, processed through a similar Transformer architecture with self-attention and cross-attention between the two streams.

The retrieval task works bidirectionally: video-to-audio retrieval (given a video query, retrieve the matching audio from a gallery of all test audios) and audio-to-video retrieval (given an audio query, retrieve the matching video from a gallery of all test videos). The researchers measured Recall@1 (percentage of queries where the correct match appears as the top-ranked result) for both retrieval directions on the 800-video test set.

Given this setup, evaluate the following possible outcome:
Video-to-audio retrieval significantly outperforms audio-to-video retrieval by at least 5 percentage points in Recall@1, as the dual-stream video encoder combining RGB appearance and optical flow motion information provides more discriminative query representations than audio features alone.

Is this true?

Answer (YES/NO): NO